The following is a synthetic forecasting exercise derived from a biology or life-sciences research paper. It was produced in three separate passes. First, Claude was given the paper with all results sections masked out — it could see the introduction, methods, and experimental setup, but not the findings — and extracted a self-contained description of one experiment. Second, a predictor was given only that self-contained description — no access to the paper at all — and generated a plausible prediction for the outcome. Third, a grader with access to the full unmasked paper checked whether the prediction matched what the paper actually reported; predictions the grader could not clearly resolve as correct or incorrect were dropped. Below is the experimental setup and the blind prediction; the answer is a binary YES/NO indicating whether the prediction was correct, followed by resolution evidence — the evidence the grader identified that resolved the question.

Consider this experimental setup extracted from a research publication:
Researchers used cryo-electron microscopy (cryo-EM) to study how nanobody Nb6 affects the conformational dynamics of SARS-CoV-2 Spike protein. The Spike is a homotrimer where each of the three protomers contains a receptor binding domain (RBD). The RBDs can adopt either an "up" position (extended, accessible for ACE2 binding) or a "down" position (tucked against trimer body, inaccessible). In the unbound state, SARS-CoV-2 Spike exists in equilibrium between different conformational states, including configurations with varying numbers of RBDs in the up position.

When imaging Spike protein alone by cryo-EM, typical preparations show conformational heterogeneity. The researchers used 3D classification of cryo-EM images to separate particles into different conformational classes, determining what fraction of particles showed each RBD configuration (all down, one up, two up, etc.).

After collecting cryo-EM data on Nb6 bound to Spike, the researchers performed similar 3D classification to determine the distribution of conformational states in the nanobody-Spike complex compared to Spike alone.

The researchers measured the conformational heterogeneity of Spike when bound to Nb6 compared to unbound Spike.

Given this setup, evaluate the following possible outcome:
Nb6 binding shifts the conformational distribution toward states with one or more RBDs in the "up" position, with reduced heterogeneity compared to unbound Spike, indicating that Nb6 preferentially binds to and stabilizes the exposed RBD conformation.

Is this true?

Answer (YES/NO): NO